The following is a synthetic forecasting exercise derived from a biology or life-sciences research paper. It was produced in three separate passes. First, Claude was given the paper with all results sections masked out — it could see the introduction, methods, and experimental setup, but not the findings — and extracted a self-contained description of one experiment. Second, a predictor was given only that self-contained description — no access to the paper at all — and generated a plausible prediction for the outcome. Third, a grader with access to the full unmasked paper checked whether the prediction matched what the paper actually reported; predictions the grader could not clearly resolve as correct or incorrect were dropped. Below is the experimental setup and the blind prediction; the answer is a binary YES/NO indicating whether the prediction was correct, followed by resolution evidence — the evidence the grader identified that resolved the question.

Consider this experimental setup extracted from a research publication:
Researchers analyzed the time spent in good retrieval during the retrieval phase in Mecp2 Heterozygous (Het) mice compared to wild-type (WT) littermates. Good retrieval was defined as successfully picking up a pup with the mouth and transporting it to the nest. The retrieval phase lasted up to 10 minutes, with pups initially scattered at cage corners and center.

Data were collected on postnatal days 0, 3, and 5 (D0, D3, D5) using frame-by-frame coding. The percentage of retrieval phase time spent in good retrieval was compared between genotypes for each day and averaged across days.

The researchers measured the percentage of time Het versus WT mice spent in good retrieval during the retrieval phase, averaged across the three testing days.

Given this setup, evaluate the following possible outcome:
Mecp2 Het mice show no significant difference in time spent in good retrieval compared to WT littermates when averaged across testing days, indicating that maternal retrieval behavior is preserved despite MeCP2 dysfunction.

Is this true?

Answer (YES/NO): NO